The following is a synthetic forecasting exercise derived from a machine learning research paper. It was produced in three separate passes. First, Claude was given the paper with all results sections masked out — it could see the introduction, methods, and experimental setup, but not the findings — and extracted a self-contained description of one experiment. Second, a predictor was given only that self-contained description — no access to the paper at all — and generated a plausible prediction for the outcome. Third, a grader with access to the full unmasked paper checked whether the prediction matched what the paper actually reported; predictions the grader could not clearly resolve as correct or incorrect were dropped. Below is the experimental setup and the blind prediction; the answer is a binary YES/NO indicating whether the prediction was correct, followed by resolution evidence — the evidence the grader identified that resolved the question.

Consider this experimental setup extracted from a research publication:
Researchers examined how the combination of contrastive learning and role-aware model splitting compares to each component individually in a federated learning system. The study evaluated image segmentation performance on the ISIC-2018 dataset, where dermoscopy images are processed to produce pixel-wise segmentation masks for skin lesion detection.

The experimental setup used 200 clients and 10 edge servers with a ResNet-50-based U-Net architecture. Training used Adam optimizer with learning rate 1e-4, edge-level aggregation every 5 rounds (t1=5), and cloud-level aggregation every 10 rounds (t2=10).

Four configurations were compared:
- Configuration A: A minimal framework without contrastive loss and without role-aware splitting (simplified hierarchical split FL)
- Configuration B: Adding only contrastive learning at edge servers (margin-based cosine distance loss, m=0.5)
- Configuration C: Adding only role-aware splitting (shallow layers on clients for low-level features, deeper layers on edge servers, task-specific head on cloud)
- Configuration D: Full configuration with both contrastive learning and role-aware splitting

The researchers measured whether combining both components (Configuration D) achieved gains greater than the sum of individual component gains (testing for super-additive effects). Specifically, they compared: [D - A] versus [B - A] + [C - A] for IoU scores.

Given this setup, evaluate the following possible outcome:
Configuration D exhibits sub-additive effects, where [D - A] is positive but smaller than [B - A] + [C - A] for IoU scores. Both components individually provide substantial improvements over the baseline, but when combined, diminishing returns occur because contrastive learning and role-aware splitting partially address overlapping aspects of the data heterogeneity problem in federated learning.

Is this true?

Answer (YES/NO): NO